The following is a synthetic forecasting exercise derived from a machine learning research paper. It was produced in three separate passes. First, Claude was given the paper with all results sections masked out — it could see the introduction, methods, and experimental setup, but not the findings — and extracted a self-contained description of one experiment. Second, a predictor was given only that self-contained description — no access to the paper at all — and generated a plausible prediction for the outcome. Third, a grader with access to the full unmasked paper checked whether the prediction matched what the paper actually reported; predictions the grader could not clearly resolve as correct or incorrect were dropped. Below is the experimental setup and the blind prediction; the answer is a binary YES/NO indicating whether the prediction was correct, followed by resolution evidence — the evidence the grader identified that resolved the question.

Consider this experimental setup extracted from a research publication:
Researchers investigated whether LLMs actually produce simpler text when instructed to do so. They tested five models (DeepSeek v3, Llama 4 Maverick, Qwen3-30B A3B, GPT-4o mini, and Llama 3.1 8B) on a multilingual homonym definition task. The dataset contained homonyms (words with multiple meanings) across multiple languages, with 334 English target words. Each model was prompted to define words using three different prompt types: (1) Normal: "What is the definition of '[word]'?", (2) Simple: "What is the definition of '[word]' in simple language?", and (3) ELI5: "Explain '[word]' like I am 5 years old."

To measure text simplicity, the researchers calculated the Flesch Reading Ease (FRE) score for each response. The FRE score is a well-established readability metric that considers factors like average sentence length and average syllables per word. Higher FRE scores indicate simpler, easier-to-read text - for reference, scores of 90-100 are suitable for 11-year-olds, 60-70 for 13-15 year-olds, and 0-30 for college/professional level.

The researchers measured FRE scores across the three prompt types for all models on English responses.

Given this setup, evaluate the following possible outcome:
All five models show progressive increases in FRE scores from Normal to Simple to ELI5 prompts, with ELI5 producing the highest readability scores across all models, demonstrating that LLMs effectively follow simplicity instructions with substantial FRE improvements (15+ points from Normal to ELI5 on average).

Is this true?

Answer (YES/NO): YES